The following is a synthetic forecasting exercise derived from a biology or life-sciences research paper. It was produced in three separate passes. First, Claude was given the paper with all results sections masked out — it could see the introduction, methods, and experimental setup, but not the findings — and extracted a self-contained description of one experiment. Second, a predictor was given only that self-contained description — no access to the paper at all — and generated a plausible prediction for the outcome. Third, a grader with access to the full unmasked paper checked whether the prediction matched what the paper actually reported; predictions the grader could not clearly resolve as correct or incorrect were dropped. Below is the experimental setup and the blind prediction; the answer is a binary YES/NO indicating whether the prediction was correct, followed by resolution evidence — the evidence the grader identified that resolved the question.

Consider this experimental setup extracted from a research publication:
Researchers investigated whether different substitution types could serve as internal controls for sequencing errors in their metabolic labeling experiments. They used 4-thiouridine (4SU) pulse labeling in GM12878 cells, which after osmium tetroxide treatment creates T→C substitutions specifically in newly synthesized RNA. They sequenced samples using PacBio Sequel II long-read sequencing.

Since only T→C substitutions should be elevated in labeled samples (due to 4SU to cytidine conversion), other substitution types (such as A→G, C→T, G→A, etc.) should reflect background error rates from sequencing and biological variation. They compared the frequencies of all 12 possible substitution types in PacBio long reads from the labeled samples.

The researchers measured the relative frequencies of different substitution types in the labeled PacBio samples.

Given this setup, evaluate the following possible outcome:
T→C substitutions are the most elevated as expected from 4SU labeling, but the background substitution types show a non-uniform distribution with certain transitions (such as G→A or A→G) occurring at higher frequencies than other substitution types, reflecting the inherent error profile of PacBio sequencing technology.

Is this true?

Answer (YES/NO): NO